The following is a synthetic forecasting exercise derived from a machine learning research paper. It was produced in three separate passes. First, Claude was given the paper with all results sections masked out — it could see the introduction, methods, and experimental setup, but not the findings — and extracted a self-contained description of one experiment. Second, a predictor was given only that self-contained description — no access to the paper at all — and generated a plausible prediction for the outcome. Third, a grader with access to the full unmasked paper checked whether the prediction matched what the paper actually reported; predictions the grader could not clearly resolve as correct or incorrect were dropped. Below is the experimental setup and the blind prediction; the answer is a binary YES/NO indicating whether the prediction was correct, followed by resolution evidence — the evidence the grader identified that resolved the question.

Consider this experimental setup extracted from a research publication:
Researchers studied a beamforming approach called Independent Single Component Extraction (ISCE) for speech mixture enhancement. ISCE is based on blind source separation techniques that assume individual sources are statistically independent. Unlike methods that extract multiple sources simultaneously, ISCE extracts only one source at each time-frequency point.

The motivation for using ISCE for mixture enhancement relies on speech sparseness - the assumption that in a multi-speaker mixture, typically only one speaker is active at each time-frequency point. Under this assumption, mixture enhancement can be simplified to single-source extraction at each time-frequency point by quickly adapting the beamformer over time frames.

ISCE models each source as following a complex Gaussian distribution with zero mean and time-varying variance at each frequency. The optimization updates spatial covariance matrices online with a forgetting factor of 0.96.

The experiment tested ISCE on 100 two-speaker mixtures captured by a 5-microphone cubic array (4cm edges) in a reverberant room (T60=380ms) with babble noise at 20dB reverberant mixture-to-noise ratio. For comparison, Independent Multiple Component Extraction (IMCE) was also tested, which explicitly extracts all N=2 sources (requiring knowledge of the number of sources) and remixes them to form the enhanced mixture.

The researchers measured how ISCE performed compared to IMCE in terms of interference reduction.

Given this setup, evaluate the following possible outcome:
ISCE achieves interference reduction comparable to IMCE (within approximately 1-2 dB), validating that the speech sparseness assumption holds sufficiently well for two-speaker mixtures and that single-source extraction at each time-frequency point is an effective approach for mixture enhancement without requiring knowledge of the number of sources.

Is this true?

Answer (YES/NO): NO